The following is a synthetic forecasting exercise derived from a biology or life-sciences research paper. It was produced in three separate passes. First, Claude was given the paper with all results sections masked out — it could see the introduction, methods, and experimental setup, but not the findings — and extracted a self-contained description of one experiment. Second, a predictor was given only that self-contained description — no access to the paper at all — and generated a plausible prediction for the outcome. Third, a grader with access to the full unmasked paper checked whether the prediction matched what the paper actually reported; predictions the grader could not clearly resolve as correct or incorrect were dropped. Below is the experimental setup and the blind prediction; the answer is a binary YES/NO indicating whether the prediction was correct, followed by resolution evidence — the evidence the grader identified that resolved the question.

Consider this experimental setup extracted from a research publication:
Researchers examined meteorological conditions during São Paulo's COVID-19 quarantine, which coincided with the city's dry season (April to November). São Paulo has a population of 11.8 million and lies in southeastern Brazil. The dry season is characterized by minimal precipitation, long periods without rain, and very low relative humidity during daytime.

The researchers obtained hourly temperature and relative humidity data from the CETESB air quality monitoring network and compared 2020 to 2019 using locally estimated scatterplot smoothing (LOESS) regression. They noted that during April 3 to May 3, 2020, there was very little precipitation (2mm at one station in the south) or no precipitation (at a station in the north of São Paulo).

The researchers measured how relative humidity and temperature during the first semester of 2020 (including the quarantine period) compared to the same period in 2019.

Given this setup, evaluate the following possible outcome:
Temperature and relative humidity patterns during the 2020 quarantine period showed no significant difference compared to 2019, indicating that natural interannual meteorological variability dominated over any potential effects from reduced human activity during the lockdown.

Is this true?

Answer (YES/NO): NO